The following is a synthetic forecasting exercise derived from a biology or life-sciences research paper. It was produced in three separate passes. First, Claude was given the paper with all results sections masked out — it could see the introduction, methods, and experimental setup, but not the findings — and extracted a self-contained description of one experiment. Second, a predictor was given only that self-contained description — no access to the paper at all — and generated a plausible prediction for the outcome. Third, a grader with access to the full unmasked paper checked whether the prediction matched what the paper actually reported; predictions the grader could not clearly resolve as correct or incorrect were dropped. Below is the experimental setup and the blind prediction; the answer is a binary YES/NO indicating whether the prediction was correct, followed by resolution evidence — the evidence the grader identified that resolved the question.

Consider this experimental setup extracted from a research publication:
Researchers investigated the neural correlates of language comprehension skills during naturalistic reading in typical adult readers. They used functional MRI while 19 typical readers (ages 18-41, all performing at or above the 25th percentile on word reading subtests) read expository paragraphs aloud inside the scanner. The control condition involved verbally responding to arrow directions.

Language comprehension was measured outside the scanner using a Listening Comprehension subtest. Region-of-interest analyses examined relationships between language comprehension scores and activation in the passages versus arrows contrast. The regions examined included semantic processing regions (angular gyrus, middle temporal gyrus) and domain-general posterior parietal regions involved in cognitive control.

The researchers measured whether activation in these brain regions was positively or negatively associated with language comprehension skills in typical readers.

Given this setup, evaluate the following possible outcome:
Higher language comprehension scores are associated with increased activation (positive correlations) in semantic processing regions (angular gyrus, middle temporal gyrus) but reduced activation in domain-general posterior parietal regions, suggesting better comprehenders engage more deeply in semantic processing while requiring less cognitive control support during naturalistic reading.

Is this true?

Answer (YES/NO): NO